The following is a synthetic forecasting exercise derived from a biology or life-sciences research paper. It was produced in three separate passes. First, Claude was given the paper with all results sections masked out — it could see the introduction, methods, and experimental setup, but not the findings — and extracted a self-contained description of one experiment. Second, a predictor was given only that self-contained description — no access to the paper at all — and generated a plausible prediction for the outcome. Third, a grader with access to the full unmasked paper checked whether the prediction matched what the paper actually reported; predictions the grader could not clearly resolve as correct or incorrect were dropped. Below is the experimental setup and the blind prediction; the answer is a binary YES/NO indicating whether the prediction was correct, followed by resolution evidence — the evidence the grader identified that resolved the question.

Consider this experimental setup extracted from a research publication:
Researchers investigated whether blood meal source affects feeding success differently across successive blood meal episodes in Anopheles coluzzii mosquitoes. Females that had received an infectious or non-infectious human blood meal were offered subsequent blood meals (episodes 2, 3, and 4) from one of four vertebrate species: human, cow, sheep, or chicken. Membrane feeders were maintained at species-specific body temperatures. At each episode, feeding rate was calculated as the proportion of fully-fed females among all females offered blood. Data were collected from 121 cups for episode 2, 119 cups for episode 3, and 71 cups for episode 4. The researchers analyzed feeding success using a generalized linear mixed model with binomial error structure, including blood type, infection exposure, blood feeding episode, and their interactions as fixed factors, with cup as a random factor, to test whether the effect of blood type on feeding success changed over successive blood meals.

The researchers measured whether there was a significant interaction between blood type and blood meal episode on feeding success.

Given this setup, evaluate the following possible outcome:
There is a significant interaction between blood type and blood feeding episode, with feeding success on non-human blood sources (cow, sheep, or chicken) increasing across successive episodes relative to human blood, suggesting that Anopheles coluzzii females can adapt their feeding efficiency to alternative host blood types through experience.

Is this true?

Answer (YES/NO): NO